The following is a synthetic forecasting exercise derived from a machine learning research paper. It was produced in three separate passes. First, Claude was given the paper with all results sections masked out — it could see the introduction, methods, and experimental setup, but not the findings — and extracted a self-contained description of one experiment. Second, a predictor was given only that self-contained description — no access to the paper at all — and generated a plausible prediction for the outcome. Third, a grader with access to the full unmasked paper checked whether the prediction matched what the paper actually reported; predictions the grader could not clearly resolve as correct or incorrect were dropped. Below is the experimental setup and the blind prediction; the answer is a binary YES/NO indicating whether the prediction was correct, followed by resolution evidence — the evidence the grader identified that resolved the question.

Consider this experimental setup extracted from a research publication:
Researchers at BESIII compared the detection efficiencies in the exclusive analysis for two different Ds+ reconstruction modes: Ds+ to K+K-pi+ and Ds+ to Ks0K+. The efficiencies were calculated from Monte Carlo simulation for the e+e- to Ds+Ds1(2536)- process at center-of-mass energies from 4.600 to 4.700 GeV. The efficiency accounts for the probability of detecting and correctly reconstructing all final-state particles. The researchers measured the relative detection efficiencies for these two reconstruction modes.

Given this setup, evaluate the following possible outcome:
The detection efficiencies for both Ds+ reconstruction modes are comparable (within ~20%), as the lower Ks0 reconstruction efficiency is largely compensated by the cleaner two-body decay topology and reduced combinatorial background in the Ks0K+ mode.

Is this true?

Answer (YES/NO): NO